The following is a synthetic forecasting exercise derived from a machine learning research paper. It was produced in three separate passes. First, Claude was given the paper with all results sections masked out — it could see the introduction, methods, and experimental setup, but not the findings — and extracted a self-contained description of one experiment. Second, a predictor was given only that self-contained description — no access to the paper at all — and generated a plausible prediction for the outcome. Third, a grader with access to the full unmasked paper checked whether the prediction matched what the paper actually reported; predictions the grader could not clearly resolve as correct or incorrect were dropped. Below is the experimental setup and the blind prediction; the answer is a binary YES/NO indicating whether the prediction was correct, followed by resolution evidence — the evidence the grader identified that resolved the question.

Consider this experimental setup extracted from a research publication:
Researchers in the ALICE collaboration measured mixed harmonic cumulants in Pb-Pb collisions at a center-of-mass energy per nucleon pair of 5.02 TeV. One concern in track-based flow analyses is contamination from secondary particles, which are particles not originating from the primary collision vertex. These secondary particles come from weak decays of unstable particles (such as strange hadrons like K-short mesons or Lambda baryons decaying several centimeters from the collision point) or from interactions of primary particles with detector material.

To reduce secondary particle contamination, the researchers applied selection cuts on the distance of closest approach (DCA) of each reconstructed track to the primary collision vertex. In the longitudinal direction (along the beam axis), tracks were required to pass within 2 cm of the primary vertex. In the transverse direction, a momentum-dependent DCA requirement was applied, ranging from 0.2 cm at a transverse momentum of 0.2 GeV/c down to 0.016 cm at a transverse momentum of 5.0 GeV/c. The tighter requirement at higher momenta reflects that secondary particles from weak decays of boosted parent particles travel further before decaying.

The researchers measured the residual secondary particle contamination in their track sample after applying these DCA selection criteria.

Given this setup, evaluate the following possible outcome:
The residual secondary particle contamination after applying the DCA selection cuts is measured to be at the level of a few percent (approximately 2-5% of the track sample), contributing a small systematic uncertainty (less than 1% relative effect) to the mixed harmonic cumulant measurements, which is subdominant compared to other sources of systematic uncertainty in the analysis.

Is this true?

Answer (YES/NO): NO